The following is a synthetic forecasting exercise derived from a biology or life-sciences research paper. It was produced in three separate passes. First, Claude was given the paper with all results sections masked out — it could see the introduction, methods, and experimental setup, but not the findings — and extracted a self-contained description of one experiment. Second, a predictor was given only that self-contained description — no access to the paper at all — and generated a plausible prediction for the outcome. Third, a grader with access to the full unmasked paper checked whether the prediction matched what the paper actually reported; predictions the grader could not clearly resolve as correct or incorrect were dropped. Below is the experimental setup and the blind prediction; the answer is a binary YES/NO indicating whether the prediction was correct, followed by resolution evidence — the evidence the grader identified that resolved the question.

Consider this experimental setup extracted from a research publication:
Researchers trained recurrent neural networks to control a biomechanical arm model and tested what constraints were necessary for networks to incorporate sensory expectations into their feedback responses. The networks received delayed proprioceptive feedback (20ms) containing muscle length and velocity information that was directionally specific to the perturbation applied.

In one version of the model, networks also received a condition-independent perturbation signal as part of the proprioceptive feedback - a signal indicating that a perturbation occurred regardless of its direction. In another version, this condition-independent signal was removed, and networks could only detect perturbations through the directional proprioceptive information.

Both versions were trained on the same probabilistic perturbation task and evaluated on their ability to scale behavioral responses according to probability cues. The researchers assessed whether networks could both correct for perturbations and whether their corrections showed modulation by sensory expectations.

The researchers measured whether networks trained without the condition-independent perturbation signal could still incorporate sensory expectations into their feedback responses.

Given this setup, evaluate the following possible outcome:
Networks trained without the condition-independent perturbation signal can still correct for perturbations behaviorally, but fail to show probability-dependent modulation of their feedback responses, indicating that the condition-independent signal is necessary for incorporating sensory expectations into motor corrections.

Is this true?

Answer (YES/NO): YES